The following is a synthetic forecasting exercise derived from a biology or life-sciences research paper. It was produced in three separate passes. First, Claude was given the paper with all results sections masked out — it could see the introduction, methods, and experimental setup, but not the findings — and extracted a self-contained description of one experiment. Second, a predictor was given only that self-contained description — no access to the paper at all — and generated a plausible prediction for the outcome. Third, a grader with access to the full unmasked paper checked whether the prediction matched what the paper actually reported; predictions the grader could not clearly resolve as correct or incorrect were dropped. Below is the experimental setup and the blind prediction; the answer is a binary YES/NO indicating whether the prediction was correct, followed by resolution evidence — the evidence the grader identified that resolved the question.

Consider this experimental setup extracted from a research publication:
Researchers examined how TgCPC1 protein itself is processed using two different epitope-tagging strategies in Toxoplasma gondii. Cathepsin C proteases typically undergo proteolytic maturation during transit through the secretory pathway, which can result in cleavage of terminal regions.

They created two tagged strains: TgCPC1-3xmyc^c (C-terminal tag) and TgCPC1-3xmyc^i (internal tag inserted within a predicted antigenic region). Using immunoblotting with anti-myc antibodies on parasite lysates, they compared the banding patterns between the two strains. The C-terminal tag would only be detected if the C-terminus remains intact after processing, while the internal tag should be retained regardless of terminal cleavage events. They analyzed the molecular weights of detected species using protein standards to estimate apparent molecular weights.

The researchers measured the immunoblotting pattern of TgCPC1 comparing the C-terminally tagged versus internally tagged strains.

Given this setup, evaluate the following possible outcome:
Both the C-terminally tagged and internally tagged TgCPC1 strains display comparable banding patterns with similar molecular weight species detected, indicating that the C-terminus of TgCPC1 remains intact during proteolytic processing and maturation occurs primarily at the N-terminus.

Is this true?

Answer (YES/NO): NO